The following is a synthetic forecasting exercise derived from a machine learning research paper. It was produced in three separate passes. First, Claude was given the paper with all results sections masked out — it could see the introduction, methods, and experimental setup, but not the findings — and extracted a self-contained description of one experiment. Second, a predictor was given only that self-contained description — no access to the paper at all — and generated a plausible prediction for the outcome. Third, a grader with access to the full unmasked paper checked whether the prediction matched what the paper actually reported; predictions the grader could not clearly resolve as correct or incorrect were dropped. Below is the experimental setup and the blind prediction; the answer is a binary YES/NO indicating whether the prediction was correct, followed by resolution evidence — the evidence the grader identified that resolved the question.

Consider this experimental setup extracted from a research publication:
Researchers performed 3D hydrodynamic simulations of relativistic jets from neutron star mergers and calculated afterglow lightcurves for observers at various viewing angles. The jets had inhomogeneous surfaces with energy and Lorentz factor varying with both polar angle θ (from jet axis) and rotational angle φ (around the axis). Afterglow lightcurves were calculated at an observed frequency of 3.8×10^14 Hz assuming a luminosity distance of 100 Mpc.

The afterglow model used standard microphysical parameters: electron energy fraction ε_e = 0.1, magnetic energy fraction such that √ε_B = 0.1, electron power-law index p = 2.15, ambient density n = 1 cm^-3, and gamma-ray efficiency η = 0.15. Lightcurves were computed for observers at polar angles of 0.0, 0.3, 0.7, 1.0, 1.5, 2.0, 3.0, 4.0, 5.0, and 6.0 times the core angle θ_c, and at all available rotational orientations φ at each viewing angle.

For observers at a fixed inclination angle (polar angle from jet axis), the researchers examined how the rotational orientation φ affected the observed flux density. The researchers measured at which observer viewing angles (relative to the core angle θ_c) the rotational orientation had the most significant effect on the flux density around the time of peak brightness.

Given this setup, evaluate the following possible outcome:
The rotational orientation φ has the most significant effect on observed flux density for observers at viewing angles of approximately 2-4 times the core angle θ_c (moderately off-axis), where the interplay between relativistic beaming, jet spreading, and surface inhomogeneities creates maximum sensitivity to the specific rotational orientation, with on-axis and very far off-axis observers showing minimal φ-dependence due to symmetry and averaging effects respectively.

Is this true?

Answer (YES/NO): NO